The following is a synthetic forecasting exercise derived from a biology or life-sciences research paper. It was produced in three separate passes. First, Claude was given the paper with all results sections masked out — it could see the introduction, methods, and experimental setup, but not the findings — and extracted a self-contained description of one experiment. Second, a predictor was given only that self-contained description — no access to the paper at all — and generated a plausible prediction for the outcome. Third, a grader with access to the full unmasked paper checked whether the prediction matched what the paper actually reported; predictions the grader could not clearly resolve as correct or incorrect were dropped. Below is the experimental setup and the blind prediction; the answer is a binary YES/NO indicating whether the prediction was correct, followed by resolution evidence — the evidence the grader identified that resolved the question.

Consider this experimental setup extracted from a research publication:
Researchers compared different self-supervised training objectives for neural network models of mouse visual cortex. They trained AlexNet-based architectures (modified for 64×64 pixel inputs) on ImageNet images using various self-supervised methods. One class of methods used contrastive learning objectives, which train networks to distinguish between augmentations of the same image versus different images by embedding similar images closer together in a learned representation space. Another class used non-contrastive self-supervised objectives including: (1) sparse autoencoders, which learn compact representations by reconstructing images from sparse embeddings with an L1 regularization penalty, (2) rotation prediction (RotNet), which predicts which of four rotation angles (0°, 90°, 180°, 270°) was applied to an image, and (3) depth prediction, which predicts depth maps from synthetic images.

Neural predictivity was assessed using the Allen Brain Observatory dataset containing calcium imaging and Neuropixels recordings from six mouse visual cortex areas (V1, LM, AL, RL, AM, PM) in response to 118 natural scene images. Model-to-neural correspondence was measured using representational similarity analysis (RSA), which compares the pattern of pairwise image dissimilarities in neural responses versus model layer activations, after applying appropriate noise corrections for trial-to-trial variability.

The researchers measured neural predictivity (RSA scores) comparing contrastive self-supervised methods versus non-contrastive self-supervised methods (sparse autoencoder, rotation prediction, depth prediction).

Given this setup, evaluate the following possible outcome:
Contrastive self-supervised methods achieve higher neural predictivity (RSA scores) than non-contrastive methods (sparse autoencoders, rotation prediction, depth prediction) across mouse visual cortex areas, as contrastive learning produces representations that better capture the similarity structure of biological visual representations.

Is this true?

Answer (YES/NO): YES